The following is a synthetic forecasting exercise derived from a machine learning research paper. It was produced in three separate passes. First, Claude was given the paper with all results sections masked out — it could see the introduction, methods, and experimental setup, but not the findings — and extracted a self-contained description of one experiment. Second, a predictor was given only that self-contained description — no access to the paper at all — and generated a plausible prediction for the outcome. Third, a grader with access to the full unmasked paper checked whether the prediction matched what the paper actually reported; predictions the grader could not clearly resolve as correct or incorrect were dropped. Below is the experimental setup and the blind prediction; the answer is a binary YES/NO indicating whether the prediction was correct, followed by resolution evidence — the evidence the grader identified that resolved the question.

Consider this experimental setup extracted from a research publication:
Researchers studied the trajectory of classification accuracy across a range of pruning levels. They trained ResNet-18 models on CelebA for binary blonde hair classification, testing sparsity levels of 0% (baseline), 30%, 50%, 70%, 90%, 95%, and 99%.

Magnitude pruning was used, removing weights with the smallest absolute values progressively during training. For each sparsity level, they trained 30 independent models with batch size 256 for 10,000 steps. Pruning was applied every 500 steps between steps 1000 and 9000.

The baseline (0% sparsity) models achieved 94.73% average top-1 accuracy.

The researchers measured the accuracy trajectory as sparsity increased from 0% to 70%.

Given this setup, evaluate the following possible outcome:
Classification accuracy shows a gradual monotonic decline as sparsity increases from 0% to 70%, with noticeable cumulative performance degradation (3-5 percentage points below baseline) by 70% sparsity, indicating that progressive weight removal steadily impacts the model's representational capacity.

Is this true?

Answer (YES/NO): NO